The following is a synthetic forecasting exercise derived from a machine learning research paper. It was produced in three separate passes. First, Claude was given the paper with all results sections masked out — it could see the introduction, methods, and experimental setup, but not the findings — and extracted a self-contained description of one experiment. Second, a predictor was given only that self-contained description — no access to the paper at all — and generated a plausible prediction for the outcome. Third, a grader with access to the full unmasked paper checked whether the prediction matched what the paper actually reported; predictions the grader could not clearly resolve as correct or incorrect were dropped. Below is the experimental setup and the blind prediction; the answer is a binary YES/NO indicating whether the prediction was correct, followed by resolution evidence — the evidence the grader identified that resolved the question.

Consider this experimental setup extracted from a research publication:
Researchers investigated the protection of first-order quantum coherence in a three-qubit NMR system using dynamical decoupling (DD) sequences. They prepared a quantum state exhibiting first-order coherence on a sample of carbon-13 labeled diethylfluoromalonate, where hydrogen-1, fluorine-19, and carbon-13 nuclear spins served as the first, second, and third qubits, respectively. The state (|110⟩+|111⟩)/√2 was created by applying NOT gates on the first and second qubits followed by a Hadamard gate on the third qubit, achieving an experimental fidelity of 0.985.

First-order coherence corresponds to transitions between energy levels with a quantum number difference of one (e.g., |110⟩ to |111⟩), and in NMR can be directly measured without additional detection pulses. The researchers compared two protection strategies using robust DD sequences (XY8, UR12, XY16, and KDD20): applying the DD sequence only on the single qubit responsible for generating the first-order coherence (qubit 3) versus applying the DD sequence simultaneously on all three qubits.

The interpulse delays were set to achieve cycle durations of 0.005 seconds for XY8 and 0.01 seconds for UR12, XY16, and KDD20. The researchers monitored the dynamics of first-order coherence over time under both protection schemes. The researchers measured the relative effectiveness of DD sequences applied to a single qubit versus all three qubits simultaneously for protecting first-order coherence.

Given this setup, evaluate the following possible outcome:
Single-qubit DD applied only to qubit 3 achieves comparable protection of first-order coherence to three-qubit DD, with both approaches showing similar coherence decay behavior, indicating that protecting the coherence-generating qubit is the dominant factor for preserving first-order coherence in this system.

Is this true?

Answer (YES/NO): NO